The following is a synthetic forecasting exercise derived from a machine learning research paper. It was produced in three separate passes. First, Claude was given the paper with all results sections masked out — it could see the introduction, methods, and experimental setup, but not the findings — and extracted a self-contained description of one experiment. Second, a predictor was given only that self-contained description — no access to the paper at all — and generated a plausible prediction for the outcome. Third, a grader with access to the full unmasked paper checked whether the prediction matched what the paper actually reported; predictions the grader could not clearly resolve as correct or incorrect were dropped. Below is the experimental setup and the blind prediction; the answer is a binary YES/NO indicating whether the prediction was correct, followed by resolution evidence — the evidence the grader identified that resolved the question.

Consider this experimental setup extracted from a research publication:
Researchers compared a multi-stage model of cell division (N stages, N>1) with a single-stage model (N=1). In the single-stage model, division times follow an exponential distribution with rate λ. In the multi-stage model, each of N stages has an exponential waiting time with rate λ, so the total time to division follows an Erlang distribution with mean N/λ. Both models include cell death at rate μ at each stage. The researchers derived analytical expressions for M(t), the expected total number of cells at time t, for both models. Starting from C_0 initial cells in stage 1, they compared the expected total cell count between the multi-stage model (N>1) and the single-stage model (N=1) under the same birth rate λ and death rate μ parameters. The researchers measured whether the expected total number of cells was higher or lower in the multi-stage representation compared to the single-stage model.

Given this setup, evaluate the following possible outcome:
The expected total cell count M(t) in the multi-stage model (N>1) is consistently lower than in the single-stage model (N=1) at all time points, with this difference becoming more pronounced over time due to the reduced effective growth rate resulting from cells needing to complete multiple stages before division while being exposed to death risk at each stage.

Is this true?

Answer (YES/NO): YES